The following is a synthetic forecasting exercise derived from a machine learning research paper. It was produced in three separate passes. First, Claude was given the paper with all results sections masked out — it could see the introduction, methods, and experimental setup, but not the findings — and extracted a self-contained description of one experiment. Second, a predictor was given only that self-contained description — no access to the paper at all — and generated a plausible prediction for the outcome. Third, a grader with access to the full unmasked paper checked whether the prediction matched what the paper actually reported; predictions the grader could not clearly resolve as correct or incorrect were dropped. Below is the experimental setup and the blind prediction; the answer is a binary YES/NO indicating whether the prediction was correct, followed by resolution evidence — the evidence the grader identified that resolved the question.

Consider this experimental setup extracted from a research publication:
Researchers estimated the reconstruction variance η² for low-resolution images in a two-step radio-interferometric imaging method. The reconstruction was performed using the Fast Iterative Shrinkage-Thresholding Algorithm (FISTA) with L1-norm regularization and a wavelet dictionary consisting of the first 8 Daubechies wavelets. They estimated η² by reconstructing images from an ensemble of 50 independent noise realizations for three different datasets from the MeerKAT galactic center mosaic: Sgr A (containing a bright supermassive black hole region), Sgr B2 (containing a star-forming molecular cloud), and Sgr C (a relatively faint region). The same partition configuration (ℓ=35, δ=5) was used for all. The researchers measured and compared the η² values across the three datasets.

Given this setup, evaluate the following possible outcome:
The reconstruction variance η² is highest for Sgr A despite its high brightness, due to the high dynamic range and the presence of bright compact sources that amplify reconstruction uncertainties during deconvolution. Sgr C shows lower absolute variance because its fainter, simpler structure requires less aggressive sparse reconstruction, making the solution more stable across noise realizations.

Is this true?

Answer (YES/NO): YES